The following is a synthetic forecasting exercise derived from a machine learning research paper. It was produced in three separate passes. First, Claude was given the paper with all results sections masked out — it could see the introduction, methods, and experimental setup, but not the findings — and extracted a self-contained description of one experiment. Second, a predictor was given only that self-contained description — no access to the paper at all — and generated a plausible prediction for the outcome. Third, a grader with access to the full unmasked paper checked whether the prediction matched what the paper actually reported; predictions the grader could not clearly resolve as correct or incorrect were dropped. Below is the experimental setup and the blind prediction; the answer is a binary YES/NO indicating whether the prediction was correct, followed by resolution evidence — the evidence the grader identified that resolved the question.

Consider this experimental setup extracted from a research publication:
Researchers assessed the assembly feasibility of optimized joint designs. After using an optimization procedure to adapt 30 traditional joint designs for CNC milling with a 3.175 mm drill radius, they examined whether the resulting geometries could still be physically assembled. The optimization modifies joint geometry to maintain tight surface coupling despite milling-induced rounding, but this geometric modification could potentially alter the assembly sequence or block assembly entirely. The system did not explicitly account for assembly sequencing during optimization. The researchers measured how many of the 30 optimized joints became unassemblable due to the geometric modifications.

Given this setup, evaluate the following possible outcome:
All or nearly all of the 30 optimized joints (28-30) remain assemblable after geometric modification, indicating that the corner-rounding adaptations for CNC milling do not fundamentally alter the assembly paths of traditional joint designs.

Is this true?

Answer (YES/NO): YES